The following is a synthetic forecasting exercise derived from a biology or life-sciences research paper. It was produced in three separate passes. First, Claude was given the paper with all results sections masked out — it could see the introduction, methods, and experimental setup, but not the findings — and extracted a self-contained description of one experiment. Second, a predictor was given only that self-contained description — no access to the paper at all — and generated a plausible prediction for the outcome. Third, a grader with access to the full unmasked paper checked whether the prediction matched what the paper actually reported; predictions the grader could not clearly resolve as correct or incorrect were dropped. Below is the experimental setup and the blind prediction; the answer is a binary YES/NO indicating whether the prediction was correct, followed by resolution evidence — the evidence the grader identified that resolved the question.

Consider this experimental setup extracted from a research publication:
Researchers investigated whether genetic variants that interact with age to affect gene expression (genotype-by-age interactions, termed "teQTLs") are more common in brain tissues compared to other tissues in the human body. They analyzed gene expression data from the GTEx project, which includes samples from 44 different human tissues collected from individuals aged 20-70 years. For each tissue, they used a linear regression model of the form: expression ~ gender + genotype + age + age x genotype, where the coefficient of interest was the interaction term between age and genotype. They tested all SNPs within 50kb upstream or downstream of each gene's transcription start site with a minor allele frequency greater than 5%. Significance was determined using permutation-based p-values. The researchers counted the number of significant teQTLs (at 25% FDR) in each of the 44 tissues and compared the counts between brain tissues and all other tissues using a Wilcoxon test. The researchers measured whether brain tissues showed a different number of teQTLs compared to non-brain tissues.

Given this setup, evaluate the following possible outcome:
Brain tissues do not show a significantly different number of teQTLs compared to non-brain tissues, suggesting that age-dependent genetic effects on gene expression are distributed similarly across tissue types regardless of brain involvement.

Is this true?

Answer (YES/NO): NO